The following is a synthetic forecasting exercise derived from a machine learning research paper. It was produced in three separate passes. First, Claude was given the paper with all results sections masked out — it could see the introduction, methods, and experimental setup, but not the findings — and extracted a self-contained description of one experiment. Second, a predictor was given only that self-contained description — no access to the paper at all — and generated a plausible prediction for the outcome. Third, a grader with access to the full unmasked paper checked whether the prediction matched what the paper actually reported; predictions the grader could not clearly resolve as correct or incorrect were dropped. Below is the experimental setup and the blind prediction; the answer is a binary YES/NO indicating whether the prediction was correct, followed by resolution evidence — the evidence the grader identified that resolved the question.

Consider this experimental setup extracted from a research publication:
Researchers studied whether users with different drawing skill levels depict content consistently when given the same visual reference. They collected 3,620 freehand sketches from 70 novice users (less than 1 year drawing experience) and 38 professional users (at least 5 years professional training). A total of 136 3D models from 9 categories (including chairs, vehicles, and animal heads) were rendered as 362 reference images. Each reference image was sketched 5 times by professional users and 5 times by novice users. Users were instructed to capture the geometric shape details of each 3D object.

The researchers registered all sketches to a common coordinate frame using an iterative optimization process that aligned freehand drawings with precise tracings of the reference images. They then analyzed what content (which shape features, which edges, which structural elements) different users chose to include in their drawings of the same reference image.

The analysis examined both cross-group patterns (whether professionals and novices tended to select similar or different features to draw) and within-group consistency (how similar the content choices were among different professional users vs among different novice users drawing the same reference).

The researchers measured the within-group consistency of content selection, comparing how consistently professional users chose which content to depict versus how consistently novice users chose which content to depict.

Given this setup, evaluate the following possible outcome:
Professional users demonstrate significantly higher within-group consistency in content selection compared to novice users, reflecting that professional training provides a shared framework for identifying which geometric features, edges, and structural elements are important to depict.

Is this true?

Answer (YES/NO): YES